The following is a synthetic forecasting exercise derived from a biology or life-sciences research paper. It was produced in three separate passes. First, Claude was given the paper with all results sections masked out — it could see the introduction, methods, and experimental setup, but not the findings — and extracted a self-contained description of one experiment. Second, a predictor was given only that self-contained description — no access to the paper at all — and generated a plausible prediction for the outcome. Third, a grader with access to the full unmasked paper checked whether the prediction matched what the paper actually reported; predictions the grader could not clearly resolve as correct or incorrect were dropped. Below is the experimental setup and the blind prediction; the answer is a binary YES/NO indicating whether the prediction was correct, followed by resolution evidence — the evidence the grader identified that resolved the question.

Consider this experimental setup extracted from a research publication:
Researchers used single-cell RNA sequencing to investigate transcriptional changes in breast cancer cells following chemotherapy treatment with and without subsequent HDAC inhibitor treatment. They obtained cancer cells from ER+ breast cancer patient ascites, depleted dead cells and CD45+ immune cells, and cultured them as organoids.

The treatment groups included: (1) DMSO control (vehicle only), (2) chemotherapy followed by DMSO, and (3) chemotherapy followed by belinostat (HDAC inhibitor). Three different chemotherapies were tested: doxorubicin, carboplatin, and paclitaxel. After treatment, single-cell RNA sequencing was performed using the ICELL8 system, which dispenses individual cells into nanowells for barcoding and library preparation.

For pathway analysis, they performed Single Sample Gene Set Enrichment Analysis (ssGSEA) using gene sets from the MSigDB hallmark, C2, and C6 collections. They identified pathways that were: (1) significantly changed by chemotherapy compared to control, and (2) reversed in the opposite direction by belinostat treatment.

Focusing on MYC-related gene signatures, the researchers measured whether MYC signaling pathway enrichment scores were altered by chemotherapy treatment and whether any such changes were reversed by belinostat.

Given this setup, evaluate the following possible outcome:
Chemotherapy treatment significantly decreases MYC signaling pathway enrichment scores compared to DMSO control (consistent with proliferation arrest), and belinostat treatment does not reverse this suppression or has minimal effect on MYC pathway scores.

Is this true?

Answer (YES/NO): NO